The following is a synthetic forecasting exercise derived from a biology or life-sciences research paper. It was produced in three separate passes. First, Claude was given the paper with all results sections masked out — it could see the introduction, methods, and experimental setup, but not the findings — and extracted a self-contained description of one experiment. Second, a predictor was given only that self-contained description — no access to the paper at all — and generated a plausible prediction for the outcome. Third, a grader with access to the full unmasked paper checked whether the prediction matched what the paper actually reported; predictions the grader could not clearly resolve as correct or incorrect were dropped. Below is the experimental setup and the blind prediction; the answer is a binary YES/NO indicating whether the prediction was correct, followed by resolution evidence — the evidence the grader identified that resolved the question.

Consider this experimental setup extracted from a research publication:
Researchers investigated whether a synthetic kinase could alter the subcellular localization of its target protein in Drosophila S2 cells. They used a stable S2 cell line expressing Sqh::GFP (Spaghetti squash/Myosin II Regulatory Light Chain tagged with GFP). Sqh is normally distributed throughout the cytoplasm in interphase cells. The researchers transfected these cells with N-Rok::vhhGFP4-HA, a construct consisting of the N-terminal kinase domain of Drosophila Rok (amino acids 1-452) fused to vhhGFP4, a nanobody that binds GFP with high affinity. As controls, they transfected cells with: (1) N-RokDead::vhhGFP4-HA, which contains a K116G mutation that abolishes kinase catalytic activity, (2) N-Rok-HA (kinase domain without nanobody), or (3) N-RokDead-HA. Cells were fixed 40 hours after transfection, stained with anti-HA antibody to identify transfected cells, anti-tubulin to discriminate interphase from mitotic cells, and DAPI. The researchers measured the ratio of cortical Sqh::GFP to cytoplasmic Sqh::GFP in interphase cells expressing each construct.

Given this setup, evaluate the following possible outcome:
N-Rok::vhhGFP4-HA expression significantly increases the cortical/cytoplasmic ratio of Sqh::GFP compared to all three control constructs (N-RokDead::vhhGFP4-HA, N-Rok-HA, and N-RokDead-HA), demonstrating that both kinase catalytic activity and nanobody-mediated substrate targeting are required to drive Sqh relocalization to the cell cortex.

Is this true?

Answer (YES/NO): YES